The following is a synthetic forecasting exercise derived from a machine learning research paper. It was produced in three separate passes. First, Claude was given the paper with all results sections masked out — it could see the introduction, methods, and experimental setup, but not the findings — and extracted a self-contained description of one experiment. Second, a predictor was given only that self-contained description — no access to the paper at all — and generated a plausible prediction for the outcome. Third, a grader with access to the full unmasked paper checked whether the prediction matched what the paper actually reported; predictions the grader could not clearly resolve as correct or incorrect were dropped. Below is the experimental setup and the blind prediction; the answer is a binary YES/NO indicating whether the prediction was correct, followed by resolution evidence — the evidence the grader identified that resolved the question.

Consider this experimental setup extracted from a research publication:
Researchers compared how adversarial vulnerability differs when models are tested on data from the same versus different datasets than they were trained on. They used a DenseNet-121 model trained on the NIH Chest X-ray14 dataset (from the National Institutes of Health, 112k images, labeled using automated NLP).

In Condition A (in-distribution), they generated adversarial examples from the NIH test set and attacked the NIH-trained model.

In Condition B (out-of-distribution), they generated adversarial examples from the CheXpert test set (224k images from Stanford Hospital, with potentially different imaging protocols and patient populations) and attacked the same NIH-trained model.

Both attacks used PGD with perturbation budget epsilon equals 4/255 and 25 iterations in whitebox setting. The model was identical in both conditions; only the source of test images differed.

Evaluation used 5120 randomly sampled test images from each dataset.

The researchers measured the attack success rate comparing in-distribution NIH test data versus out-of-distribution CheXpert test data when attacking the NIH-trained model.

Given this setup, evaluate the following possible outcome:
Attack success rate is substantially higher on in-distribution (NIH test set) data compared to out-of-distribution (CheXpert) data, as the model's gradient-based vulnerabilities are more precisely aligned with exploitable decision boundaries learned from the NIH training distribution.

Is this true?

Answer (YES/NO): YES